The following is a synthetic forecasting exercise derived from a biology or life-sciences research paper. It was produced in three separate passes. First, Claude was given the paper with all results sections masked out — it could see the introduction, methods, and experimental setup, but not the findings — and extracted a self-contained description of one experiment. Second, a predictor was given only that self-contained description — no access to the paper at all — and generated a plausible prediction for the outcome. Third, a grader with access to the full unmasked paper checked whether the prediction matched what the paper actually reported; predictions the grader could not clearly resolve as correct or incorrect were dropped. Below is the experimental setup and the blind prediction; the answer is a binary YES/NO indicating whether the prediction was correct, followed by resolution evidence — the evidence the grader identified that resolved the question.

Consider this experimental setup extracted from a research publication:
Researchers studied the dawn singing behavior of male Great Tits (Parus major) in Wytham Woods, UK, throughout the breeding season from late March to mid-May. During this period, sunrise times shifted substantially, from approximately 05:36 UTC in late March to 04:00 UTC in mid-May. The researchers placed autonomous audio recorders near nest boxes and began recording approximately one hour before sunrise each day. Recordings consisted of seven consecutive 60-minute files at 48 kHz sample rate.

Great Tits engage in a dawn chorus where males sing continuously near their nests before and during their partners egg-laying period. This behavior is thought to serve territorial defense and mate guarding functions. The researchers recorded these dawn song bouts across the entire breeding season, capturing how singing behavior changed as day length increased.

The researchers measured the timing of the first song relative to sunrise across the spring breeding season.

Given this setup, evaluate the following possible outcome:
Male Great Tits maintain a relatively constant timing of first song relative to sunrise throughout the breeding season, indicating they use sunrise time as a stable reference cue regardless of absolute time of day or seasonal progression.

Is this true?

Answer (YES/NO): YES